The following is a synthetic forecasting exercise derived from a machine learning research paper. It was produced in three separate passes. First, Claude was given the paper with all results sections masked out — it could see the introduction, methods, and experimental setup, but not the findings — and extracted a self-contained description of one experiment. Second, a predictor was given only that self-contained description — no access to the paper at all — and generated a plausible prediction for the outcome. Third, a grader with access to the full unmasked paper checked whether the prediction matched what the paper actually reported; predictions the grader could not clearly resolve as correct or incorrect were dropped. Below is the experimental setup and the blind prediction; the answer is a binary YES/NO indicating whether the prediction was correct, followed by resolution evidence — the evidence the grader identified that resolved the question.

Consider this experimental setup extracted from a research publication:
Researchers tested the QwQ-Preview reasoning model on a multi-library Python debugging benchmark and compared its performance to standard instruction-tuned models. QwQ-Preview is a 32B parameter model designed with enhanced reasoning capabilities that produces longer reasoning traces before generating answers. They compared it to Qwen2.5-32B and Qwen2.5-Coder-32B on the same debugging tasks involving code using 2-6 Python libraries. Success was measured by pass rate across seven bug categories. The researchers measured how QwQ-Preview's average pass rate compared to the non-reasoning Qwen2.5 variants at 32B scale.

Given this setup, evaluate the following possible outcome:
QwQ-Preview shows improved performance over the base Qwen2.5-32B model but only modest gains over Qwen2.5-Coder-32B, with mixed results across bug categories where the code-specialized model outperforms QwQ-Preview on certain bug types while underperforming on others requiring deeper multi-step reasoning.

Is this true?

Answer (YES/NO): NO